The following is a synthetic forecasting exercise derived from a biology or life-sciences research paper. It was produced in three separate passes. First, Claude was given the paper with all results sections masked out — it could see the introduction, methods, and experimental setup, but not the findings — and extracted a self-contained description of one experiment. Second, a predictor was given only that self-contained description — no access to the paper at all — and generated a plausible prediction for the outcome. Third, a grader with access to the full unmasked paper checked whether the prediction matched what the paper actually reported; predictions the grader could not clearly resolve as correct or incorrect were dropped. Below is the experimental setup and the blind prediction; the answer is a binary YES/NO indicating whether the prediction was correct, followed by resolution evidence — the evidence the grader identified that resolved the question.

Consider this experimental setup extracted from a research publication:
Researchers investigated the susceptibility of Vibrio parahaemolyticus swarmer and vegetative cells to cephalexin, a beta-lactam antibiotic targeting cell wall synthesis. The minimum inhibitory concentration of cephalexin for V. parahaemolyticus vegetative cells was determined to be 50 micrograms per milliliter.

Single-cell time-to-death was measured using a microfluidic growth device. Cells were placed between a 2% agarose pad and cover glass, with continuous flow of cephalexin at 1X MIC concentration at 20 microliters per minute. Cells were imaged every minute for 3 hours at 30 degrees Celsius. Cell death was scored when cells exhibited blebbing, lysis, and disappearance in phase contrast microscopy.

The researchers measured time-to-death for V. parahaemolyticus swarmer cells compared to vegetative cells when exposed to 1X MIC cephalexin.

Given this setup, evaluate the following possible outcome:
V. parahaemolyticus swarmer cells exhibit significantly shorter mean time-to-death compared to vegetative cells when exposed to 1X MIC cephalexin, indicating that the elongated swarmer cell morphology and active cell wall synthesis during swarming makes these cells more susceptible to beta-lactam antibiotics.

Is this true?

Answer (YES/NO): YES